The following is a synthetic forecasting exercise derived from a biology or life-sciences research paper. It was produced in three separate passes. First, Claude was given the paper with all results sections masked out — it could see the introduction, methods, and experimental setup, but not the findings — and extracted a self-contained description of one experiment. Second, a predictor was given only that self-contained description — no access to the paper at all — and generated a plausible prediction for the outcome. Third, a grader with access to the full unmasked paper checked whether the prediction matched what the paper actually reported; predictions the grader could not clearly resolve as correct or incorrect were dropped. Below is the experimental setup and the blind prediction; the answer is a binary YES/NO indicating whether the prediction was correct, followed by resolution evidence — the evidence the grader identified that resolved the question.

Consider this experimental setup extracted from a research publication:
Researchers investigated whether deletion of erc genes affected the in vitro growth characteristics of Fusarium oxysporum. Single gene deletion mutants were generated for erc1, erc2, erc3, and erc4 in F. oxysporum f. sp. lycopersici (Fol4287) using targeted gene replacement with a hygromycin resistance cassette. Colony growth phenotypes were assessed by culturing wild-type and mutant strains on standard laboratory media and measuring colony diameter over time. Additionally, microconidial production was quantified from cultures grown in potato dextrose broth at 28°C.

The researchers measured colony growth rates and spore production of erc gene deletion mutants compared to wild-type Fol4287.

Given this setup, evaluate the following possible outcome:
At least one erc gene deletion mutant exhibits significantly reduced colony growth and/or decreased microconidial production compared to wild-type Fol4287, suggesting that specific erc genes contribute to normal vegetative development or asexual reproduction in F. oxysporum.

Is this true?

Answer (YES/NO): NO